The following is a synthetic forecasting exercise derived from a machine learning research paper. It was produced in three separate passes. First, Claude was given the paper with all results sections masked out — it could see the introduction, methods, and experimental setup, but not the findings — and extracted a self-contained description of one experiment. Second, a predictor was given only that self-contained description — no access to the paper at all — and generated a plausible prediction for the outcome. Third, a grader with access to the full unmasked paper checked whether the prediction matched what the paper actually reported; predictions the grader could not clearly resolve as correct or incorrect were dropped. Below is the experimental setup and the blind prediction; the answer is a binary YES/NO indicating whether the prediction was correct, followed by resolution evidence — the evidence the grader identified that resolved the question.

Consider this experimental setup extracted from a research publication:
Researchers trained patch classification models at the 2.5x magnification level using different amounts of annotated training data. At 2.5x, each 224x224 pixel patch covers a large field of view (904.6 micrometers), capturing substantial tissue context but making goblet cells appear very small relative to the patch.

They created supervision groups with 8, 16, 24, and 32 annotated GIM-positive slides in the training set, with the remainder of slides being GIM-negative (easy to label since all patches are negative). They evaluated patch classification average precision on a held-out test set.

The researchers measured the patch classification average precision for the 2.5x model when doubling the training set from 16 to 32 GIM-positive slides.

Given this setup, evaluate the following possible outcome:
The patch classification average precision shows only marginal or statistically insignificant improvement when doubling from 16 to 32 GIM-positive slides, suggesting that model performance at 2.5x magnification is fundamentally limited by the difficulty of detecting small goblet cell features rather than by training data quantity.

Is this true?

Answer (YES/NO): NO